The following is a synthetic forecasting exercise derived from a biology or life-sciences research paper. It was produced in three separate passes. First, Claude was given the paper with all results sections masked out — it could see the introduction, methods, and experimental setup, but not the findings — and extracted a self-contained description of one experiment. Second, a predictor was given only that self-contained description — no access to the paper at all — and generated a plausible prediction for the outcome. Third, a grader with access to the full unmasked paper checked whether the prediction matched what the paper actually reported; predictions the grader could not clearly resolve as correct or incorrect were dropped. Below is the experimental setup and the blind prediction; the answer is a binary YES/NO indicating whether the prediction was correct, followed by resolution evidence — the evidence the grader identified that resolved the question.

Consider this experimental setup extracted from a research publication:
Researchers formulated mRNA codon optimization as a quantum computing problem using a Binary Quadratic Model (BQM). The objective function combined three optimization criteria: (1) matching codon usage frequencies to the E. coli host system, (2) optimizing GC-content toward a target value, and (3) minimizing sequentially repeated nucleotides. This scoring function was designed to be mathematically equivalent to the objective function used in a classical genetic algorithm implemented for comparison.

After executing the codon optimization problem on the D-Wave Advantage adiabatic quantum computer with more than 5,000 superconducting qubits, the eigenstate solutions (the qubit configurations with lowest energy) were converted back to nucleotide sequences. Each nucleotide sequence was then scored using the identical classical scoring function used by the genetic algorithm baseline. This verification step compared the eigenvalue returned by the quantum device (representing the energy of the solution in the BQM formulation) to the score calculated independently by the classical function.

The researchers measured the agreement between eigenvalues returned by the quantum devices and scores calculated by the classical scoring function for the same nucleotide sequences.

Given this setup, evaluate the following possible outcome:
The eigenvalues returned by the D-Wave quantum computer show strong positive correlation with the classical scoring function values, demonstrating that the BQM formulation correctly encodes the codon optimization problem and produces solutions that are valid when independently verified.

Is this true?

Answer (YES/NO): YES